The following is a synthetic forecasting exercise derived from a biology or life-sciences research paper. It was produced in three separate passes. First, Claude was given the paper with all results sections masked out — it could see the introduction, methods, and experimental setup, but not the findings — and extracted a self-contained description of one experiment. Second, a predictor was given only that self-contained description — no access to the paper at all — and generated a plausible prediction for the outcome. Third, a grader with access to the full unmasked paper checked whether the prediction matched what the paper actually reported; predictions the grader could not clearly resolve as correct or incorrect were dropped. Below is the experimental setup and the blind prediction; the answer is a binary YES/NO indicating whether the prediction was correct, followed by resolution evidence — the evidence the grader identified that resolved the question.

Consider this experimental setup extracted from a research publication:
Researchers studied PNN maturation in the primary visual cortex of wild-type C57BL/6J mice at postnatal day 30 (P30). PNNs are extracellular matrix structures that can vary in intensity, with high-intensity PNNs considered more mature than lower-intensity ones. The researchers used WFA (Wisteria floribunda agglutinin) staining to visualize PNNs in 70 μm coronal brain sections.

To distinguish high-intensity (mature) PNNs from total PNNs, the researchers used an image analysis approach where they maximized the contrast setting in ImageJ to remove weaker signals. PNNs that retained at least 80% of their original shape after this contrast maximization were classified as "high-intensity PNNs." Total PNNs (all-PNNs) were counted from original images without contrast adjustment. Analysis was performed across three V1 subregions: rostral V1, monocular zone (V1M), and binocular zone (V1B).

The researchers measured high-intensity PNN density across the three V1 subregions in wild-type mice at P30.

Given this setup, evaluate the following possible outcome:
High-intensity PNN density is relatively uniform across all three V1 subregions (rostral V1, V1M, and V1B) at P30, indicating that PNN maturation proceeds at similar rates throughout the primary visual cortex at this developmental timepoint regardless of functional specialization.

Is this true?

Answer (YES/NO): YES